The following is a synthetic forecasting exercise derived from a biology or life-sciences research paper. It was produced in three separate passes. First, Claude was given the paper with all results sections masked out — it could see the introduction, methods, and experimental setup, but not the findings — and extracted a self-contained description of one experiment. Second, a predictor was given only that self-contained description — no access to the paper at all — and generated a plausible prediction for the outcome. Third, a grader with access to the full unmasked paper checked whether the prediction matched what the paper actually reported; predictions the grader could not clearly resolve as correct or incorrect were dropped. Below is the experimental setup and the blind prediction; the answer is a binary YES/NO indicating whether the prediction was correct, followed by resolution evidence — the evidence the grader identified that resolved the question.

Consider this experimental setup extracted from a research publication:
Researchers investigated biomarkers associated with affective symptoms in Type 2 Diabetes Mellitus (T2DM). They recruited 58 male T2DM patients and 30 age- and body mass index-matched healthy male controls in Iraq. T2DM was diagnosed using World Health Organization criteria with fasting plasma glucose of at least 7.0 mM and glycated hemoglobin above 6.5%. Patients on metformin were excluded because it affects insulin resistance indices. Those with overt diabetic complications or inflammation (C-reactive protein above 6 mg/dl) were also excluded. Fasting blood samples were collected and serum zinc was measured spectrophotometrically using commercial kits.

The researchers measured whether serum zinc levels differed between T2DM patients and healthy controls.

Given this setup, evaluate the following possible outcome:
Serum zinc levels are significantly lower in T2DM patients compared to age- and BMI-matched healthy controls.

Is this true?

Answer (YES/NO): NO